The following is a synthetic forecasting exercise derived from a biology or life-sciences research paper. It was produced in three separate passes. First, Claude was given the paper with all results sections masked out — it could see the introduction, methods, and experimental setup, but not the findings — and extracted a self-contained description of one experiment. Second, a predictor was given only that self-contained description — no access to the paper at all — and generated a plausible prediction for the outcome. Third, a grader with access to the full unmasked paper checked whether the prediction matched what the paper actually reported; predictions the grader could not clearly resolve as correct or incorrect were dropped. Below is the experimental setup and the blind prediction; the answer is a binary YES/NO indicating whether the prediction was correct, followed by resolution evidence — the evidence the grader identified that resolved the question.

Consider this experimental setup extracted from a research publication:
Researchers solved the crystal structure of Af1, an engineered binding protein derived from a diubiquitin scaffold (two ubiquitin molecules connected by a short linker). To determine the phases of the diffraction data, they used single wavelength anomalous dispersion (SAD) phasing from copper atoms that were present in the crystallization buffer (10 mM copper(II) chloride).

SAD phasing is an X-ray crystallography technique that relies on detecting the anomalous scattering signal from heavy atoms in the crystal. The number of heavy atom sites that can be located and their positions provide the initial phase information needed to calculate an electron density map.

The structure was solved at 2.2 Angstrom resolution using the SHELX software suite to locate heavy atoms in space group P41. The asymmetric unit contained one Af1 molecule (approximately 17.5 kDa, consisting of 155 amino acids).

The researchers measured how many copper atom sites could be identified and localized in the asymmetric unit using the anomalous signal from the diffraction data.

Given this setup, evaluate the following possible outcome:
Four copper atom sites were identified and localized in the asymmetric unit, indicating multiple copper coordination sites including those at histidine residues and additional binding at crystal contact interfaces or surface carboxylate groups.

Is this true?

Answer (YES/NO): YES